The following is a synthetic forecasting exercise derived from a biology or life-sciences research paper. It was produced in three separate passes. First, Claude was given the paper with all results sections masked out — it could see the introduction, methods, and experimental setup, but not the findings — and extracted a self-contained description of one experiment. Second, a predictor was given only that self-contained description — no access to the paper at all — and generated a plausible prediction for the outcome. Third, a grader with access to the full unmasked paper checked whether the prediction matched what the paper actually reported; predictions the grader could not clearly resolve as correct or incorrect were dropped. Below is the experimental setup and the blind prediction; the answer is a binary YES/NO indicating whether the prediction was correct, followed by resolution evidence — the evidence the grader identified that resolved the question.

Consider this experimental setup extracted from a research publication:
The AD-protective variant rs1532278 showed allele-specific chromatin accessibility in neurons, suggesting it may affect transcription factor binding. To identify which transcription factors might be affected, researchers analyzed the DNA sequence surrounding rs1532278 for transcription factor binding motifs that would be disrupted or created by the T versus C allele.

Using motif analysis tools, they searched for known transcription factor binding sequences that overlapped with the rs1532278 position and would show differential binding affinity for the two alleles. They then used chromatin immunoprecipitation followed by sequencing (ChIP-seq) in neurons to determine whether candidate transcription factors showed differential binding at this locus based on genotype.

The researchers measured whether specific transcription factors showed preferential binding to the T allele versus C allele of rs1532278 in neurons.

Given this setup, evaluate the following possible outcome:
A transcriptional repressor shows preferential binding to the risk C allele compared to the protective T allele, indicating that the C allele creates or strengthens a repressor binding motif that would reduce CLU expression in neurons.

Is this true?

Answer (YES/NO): NO